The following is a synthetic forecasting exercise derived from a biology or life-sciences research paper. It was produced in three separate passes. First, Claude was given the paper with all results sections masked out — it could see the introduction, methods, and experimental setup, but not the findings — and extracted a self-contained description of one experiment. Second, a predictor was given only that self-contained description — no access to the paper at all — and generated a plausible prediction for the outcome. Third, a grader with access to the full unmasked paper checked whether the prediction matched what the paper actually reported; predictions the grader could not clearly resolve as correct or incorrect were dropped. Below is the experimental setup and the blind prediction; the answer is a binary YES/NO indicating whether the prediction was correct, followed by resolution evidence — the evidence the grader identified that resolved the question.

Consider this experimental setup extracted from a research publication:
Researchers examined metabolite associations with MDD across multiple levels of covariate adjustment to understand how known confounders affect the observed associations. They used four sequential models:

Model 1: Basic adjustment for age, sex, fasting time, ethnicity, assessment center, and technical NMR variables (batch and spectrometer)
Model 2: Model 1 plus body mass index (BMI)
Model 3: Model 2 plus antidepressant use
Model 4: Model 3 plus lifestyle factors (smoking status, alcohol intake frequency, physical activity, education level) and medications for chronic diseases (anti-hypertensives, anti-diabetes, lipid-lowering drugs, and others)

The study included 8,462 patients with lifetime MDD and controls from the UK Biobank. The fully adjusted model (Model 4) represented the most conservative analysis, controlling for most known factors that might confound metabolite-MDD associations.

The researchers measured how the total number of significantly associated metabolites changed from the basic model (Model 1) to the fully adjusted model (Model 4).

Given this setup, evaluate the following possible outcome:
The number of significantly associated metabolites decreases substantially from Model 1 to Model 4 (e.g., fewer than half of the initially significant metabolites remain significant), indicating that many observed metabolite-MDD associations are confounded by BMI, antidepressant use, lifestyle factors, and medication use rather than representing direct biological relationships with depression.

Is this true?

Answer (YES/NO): NO